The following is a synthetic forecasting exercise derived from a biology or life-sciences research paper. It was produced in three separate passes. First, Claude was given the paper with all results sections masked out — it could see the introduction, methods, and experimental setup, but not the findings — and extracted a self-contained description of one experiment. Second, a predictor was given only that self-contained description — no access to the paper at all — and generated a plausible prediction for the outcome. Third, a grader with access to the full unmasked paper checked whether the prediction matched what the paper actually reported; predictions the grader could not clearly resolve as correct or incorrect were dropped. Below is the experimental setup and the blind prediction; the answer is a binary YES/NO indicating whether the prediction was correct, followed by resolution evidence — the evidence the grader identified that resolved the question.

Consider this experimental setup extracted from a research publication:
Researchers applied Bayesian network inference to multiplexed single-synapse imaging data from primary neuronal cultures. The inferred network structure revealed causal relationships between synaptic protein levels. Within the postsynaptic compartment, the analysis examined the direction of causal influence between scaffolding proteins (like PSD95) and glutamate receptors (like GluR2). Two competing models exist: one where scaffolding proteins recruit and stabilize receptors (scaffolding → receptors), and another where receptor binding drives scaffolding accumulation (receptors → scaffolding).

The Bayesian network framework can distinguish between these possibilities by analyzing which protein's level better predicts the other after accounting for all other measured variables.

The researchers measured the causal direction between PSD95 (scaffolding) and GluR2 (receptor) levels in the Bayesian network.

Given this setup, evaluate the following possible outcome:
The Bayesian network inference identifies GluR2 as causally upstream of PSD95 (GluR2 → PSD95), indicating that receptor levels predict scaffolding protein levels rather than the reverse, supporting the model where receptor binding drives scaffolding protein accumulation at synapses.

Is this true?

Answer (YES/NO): NO